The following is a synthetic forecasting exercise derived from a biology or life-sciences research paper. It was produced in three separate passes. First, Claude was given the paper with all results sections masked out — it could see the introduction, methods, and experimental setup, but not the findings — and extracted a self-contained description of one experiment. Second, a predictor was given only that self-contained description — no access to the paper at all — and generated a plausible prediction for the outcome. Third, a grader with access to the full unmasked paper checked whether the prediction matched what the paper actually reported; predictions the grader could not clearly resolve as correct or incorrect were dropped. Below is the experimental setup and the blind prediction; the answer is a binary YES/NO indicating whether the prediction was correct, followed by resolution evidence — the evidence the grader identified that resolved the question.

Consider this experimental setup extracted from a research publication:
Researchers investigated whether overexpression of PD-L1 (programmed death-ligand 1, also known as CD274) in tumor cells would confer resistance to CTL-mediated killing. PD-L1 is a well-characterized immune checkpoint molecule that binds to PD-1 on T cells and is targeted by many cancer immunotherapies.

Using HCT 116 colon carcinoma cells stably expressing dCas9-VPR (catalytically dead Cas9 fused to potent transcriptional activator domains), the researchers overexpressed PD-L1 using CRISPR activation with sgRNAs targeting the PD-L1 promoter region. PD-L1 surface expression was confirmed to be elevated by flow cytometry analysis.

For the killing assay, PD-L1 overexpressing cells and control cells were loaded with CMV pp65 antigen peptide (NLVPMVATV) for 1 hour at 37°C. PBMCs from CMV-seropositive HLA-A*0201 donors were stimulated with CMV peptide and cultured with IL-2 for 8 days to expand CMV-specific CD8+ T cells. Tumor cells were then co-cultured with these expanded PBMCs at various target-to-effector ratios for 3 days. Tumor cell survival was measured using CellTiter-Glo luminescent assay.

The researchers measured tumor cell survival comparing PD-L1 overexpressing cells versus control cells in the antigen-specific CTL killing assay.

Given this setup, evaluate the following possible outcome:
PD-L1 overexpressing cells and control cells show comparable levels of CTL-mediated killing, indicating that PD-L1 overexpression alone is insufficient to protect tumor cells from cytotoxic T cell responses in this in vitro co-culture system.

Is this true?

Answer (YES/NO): YES